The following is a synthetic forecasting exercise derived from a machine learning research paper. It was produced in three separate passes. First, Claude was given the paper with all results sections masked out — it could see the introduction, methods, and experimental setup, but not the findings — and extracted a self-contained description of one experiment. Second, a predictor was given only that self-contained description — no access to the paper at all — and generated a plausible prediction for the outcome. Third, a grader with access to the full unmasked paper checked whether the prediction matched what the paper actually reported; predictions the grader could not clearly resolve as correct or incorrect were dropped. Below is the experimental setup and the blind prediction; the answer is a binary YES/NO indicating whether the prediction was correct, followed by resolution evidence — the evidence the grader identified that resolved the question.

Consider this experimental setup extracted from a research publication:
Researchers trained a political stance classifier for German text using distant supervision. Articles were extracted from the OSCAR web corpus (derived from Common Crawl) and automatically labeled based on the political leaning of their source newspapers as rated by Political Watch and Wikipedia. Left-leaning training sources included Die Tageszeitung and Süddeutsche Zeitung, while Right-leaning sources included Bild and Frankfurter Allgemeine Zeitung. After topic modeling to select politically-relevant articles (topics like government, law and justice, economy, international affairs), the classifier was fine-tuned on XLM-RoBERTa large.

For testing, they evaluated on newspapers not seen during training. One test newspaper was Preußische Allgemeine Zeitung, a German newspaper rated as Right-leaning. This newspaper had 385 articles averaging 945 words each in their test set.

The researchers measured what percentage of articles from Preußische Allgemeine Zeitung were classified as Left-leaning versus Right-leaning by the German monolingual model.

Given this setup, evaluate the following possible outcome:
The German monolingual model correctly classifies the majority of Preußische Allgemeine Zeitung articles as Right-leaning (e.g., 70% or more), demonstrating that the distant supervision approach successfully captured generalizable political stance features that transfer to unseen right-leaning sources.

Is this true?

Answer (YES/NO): NO